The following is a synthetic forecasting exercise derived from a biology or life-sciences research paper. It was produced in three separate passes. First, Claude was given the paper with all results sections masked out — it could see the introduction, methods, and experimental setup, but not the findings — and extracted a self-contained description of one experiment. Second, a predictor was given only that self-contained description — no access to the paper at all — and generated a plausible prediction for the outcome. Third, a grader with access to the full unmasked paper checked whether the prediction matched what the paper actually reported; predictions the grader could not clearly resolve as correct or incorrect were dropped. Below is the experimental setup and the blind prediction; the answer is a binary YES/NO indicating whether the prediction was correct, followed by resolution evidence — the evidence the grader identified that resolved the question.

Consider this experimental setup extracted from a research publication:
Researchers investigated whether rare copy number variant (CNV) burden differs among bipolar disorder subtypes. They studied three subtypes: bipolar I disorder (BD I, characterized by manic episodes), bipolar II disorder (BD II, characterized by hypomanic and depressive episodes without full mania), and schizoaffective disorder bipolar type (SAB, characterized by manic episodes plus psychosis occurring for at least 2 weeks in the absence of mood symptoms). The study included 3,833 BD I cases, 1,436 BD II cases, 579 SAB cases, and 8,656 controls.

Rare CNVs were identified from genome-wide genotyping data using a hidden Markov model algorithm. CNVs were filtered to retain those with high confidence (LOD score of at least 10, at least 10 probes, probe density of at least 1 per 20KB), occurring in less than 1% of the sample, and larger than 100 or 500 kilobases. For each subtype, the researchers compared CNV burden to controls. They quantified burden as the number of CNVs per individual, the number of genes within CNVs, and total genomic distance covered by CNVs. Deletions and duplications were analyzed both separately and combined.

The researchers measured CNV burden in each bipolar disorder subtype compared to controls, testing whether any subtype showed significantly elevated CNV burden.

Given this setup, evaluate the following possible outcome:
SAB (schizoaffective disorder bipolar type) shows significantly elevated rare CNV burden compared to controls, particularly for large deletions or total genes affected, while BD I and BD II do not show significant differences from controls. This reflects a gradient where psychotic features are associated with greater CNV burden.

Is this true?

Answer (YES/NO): NO